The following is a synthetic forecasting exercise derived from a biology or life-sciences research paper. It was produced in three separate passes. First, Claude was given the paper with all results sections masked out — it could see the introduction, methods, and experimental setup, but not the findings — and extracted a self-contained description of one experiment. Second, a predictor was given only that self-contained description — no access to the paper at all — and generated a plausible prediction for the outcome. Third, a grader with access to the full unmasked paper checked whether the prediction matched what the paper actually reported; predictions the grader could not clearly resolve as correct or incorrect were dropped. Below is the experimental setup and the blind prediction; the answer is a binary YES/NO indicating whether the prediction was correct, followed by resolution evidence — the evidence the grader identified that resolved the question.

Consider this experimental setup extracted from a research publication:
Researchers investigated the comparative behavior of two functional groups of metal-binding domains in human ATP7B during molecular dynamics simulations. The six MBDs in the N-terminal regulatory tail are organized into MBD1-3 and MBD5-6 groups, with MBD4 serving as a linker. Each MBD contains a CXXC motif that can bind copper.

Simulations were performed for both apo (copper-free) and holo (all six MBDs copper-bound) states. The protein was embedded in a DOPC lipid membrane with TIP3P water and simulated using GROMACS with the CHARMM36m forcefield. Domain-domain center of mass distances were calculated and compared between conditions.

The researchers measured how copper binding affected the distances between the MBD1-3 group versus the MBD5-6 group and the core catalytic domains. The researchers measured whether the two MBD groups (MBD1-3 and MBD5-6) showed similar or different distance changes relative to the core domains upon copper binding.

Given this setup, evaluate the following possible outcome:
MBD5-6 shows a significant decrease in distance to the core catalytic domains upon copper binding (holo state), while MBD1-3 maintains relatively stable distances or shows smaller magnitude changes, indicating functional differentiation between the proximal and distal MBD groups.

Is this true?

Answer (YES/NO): NO